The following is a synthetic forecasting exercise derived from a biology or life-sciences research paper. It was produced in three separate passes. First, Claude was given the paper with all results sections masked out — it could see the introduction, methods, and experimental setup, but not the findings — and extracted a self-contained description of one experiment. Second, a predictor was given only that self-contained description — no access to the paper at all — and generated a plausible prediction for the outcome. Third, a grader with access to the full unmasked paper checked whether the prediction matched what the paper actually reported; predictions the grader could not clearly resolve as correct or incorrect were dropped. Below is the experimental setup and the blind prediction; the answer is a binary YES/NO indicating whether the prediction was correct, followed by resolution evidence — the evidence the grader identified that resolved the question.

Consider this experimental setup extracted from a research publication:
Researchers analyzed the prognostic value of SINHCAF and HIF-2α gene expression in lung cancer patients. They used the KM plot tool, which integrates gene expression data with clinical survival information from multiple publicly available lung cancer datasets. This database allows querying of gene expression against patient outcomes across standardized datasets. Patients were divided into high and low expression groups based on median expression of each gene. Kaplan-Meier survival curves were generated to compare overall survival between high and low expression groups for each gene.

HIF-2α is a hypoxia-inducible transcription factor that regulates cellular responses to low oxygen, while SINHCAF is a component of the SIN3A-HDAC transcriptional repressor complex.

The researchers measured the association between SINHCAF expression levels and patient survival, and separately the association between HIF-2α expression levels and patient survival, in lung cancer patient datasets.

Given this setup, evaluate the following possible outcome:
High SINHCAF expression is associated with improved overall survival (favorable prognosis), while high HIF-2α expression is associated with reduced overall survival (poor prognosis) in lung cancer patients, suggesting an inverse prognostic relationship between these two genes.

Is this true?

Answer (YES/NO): NO